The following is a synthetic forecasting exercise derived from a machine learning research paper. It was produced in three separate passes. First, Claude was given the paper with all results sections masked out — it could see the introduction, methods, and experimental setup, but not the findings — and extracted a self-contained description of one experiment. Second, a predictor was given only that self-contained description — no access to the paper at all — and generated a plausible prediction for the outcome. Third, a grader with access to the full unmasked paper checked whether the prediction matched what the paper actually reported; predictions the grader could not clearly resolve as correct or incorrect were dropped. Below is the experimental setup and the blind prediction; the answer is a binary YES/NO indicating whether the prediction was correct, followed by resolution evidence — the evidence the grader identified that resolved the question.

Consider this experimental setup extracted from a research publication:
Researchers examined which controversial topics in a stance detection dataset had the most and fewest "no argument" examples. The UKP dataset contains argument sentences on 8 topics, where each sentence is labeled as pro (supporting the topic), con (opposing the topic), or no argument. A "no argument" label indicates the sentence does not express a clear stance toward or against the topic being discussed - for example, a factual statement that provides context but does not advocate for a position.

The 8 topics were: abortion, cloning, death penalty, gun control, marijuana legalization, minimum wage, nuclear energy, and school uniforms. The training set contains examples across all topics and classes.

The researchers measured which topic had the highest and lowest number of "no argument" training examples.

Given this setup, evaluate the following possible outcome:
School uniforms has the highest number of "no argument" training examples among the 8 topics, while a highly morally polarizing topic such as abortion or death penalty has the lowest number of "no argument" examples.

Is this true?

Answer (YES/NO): NO